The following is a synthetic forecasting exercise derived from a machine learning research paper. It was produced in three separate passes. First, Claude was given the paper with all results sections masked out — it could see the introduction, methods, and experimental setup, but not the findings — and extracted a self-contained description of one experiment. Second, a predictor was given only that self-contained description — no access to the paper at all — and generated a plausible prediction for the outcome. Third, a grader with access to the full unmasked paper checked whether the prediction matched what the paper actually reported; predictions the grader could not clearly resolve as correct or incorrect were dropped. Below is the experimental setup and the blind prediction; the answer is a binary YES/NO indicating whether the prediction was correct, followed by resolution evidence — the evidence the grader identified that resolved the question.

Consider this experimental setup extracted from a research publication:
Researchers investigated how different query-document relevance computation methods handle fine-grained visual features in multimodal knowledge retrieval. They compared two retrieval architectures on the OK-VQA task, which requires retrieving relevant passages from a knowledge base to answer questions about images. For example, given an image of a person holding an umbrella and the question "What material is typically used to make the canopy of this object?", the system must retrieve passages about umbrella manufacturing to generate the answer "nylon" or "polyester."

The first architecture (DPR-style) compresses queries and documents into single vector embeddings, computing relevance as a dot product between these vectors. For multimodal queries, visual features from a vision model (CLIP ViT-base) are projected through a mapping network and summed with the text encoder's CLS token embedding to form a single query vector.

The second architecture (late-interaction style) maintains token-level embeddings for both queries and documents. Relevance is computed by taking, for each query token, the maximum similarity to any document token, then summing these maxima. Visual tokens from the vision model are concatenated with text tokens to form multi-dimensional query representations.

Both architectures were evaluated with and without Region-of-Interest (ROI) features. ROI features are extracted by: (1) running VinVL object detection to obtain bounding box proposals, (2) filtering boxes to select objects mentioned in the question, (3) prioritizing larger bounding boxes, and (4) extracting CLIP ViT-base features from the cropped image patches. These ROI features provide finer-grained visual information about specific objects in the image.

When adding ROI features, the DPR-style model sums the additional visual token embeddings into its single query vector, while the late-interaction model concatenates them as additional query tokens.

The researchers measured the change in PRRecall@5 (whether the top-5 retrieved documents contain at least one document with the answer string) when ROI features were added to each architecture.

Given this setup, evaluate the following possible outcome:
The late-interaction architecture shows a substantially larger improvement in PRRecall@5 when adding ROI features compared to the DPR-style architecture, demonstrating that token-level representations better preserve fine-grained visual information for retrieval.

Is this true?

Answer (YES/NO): YES